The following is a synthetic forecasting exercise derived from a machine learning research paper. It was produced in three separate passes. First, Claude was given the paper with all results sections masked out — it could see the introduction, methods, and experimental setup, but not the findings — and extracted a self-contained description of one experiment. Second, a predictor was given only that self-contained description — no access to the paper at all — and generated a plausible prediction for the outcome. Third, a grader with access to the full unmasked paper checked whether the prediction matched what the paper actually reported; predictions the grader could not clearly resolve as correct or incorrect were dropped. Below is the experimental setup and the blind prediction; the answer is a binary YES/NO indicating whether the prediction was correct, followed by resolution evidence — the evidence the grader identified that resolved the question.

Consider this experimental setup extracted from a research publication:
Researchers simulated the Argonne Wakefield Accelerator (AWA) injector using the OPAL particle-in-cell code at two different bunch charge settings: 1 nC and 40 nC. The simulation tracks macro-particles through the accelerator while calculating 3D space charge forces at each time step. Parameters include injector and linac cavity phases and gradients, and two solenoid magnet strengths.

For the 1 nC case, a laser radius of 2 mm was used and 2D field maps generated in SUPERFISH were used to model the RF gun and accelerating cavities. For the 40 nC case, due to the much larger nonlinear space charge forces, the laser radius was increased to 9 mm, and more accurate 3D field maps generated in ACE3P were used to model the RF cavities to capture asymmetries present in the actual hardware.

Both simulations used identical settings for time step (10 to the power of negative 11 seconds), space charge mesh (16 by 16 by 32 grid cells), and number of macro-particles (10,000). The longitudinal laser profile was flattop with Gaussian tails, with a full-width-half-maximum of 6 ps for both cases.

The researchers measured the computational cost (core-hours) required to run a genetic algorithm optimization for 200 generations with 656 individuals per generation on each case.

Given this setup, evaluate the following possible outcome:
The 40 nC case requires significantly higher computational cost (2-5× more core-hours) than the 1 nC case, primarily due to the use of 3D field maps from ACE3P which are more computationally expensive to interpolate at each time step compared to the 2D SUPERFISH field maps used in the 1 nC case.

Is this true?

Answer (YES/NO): YES